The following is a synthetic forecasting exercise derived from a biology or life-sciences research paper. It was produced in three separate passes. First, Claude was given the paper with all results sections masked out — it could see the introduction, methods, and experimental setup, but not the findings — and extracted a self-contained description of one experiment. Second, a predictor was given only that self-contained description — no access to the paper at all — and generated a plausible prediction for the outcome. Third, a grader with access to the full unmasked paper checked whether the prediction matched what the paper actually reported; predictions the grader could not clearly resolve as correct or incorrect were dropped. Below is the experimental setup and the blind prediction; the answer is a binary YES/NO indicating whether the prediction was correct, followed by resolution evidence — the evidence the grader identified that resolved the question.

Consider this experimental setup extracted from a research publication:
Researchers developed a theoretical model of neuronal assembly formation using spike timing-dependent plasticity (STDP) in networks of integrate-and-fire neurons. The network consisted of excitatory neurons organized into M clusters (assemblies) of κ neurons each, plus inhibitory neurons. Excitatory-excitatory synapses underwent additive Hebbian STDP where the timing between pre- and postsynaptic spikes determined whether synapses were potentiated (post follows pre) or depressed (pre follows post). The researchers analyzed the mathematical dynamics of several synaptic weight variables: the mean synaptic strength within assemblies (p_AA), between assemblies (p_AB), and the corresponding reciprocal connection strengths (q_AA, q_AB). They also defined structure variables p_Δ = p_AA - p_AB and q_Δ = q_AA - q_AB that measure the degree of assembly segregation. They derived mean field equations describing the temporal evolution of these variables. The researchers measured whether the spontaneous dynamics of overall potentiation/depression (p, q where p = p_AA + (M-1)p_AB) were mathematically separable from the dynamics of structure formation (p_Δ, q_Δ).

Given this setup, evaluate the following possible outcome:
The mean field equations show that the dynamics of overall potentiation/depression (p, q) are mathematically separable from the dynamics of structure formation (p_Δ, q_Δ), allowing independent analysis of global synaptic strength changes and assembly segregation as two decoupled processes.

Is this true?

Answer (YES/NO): YES